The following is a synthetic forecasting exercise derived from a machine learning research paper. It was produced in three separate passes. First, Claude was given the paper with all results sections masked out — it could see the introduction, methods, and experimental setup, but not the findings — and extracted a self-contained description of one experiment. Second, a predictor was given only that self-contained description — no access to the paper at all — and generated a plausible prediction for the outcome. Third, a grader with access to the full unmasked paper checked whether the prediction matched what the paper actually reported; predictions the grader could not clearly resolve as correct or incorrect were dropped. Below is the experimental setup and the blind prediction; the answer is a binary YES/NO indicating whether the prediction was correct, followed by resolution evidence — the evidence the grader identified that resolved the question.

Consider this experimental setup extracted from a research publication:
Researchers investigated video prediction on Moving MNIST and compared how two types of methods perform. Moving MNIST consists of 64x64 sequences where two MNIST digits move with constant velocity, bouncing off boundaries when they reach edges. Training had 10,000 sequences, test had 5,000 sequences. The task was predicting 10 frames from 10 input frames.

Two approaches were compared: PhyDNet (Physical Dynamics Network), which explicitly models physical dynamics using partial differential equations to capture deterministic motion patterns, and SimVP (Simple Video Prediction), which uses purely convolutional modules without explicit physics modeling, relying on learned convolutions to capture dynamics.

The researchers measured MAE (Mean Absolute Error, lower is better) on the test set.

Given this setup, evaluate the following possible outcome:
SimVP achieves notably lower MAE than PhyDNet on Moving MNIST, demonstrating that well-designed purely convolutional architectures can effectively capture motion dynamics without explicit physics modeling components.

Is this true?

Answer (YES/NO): NO